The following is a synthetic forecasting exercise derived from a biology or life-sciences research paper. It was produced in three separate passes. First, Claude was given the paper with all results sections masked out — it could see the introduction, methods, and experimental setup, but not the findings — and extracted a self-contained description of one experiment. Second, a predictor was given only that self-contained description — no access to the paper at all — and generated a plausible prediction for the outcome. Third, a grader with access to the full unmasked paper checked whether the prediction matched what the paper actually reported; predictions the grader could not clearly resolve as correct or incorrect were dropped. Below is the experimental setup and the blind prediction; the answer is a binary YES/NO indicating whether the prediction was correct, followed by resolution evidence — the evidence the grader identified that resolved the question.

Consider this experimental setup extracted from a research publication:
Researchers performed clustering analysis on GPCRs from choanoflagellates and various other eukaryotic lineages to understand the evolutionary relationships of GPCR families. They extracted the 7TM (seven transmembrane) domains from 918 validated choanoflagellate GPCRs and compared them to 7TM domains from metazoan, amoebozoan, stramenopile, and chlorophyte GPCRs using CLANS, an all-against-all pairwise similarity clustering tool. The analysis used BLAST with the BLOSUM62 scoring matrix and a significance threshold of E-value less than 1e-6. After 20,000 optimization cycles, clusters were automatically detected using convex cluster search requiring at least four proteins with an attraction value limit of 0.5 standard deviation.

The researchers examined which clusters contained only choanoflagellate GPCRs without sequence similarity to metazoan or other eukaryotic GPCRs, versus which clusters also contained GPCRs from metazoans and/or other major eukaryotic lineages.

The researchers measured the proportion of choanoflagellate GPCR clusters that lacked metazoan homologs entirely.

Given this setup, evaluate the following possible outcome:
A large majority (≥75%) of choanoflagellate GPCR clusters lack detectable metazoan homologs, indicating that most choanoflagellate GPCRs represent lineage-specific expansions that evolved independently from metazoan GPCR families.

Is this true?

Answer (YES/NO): NO